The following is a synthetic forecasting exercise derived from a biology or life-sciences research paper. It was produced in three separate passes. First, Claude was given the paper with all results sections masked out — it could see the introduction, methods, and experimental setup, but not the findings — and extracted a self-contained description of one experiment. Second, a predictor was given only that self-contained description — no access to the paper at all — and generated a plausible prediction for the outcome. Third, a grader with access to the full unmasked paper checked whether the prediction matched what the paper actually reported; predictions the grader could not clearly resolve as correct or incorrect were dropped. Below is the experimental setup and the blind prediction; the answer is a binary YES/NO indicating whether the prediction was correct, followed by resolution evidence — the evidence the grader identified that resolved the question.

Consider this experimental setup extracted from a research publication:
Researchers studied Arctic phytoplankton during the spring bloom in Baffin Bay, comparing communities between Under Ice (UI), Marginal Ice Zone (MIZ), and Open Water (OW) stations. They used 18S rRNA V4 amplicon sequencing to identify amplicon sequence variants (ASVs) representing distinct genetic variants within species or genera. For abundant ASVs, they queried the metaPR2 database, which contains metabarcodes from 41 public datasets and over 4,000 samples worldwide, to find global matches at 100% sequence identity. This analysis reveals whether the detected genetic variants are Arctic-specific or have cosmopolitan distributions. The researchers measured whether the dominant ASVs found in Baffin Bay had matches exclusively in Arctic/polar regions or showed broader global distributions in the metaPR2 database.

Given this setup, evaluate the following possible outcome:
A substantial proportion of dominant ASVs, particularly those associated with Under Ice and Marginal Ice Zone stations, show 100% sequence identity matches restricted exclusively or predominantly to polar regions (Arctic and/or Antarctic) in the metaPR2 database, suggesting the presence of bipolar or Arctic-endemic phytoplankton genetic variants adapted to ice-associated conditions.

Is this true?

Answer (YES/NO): YES